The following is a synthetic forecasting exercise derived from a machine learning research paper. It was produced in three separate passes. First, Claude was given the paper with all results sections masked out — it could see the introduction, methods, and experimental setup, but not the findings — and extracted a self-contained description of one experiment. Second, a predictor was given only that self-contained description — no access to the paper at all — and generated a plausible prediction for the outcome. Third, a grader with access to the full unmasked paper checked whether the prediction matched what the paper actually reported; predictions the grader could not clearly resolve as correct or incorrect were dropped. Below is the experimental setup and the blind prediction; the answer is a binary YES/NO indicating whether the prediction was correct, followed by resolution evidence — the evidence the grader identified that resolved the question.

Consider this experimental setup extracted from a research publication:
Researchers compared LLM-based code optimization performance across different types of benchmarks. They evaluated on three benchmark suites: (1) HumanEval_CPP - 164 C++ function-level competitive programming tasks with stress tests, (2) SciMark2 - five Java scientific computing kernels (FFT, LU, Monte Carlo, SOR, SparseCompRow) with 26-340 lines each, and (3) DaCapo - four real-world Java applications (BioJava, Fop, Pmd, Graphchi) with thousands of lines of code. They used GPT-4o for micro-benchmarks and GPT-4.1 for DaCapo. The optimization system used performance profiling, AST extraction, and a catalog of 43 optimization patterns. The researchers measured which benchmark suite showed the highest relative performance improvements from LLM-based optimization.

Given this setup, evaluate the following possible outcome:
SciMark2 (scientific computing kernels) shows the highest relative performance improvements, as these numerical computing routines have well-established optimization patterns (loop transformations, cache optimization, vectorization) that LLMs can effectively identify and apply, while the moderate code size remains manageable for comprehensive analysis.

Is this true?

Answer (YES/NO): YES